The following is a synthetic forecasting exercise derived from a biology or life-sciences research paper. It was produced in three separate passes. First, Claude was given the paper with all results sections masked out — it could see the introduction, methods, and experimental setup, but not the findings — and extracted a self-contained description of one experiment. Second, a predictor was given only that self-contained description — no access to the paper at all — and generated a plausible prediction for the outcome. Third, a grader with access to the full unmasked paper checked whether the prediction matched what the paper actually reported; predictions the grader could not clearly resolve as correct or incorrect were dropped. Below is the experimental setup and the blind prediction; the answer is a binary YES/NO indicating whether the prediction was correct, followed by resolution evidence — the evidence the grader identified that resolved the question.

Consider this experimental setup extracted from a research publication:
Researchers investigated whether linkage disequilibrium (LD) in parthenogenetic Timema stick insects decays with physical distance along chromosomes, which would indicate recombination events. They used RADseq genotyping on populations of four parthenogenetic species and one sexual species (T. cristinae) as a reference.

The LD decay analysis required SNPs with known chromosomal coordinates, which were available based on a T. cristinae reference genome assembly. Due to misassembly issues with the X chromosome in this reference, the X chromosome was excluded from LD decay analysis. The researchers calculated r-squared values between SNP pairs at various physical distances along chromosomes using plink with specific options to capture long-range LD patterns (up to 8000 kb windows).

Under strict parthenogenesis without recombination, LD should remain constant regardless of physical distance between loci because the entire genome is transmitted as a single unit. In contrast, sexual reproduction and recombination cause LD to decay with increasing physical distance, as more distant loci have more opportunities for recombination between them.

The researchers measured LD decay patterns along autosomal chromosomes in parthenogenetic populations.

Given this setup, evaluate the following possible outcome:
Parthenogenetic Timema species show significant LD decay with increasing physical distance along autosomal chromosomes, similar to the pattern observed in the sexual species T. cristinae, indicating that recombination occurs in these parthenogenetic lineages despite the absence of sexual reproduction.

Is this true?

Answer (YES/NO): NO